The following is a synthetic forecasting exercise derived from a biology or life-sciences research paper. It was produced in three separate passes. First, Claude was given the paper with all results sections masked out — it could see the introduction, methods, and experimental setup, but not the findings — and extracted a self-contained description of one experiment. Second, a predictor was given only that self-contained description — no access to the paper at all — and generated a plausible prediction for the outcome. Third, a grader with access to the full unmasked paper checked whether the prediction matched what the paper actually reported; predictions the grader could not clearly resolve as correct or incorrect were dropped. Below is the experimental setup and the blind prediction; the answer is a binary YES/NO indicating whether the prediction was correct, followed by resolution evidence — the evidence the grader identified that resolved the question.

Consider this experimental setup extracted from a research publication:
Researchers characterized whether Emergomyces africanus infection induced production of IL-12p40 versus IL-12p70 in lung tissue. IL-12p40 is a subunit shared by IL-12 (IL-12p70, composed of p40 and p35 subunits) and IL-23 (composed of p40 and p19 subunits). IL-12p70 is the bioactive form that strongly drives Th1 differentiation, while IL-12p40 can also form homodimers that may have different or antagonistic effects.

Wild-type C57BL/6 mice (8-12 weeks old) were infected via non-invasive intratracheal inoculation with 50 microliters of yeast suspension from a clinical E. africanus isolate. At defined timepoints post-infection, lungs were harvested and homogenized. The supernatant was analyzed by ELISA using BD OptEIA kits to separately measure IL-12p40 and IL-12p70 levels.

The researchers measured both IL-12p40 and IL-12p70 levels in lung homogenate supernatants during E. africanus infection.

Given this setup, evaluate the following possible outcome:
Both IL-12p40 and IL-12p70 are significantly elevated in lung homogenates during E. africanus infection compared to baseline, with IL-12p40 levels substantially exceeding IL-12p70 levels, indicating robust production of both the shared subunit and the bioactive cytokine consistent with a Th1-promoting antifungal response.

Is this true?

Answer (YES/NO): NO